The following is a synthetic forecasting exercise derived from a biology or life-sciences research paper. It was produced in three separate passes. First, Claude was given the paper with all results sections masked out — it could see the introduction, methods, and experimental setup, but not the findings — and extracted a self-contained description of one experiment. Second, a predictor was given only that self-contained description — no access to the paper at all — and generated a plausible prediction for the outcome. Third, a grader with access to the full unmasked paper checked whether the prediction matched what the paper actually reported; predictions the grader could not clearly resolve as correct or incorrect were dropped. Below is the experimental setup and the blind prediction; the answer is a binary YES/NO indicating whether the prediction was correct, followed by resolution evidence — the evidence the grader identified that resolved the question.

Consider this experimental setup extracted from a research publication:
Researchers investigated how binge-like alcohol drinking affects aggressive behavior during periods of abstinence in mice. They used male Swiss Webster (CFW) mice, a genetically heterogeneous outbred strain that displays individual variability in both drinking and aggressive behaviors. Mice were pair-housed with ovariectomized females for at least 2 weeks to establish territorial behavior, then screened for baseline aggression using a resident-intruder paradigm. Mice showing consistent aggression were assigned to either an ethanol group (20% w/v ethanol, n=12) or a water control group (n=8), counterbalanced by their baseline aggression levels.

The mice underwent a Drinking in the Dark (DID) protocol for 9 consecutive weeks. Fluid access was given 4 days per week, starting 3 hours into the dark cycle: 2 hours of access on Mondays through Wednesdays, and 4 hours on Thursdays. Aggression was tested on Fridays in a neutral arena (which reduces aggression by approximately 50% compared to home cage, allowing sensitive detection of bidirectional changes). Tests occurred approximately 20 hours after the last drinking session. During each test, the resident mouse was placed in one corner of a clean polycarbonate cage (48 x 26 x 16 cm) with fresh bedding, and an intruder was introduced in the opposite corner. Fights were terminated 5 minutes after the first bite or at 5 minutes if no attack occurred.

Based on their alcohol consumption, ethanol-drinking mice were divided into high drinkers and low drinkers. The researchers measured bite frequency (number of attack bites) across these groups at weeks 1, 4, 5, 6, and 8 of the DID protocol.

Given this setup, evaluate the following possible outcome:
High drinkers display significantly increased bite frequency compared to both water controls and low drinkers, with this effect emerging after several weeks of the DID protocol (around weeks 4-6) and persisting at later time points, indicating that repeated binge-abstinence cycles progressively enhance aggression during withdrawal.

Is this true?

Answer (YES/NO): NO